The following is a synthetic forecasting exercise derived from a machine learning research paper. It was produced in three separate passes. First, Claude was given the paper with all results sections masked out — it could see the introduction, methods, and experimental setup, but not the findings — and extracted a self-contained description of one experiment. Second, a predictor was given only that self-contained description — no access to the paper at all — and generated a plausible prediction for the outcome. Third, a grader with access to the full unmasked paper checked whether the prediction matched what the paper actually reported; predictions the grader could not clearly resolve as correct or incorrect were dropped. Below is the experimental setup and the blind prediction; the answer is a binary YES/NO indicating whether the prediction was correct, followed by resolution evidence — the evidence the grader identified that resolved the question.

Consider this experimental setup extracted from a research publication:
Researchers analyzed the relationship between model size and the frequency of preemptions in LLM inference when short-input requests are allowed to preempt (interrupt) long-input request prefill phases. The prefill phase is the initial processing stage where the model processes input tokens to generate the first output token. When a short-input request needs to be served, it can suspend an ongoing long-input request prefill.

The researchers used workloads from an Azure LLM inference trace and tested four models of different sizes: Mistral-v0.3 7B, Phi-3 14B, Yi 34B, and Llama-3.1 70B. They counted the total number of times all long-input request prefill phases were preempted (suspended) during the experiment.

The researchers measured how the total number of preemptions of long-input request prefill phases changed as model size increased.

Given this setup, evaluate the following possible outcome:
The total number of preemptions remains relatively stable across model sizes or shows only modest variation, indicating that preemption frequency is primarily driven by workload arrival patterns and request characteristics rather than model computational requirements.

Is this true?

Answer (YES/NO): NO